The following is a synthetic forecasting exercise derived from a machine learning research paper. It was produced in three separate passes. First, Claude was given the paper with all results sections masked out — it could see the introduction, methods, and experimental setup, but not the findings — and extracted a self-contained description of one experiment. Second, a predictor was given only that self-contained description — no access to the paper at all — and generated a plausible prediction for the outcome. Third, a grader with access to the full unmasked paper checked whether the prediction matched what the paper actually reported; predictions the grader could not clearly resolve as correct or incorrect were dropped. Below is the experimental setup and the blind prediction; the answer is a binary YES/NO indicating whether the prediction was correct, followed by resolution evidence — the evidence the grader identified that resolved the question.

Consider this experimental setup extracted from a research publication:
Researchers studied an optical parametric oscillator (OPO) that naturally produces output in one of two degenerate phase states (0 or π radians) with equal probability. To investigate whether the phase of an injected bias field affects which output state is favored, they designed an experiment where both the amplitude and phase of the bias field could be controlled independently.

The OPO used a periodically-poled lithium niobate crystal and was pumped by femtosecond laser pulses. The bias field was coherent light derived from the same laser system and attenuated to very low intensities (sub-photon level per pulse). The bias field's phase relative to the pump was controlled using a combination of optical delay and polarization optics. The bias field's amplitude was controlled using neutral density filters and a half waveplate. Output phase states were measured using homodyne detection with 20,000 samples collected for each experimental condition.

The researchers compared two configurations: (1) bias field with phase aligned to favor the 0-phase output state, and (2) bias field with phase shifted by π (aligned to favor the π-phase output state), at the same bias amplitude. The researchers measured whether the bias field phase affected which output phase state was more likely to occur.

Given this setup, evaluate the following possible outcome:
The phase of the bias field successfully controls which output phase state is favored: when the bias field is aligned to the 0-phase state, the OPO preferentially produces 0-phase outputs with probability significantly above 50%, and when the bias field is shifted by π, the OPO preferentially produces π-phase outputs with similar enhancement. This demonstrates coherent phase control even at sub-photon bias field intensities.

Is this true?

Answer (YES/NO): YES